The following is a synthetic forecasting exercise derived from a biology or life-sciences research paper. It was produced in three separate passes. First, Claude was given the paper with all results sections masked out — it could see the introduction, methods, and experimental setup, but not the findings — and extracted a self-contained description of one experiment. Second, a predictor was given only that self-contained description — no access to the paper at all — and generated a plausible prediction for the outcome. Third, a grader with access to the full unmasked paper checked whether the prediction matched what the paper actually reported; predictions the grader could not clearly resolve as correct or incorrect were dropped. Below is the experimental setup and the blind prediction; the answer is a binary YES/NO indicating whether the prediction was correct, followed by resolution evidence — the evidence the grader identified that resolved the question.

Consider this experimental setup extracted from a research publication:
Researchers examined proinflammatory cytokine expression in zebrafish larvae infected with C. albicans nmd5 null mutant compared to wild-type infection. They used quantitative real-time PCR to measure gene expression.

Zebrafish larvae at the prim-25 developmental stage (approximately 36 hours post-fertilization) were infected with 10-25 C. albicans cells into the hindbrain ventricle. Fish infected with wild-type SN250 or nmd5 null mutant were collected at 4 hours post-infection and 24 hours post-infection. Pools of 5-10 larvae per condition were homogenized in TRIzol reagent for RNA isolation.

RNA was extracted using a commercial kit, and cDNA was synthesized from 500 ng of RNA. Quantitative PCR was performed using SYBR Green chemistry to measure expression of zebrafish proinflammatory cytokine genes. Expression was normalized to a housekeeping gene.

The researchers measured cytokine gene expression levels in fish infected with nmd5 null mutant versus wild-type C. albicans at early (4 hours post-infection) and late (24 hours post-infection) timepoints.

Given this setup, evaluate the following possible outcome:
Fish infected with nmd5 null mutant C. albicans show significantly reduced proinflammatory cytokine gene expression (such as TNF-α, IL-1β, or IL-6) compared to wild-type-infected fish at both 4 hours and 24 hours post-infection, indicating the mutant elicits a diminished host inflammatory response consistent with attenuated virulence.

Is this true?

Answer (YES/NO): NO